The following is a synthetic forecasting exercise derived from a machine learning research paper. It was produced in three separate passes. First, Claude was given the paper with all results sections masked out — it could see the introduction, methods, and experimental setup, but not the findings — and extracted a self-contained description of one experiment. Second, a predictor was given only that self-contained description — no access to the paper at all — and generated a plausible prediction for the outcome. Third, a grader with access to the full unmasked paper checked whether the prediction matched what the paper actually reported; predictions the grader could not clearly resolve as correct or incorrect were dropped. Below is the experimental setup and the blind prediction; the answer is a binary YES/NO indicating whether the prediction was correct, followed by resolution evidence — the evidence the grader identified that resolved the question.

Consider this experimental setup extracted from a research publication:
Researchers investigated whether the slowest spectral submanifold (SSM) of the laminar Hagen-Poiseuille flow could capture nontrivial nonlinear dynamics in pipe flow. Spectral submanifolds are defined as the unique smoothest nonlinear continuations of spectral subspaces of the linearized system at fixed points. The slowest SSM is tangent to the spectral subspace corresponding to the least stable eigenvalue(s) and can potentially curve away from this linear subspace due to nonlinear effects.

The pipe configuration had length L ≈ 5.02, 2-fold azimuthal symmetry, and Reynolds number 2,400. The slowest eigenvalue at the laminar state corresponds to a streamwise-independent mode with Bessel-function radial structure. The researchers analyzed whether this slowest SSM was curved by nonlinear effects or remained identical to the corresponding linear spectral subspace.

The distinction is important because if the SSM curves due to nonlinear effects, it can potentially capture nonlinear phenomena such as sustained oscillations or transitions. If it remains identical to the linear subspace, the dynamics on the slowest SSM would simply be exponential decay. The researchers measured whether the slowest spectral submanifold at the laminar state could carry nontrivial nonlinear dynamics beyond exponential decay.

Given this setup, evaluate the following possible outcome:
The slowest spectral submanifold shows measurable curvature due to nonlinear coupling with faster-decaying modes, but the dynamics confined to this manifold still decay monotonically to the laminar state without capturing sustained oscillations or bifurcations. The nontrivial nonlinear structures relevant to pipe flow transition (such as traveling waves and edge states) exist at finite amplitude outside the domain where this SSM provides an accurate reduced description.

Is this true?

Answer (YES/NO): NO